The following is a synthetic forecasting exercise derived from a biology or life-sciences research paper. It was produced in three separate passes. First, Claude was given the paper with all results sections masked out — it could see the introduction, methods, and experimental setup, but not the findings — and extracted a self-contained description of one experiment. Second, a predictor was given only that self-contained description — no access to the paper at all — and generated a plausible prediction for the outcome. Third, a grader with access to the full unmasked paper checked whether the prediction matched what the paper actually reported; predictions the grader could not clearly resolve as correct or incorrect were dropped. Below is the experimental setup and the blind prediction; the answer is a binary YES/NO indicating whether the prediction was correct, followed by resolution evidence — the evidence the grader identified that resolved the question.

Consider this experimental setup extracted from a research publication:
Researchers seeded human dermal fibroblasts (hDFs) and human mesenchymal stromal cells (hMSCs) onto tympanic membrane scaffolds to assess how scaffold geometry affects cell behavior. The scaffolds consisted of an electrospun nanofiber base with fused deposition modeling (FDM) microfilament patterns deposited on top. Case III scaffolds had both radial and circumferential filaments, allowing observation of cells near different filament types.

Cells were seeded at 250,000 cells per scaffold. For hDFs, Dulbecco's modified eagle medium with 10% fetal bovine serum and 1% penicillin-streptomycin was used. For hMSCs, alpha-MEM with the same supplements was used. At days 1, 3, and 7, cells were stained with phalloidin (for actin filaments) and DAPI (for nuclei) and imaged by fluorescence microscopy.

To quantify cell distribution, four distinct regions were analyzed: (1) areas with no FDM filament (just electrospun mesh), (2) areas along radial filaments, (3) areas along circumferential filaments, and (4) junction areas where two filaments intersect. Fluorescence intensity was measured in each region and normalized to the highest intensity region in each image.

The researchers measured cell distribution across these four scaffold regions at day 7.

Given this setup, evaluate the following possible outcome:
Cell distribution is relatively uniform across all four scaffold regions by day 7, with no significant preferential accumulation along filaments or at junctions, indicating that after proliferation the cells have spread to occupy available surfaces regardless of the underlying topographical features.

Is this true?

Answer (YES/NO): NO